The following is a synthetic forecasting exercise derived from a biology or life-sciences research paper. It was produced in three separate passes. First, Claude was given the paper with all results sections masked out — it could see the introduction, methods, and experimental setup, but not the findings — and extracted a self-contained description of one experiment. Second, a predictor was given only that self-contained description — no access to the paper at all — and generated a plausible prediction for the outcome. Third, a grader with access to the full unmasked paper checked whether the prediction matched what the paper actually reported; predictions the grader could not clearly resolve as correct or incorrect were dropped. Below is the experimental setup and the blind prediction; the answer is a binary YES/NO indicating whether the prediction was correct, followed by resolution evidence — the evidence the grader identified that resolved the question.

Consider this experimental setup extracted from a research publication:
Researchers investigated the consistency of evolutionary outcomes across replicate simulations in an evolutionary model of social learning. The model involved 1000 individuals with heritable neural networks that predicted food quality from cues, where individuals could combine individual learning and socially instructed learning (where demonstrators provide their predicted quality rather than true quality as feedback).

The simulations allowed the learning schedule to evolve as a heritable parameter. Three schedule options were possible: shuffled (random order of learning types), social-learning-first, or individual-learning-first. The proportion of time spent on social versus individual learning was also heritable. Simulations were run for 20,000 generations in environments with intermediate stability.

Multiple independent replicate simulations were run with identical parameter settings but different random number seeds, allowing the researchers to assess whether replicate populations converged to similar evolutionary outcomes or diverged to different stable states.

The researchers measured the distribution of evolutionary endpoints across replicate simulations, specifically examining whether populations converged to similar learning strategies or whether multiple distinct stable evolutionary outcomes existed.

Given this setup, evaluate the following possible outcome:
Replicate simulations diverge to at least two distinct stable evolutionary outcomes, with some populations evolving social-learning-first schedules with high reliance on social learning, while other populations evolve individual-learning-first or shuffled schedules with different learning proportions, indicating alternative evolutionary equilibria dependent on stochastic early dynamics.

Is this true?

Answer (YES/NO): NO